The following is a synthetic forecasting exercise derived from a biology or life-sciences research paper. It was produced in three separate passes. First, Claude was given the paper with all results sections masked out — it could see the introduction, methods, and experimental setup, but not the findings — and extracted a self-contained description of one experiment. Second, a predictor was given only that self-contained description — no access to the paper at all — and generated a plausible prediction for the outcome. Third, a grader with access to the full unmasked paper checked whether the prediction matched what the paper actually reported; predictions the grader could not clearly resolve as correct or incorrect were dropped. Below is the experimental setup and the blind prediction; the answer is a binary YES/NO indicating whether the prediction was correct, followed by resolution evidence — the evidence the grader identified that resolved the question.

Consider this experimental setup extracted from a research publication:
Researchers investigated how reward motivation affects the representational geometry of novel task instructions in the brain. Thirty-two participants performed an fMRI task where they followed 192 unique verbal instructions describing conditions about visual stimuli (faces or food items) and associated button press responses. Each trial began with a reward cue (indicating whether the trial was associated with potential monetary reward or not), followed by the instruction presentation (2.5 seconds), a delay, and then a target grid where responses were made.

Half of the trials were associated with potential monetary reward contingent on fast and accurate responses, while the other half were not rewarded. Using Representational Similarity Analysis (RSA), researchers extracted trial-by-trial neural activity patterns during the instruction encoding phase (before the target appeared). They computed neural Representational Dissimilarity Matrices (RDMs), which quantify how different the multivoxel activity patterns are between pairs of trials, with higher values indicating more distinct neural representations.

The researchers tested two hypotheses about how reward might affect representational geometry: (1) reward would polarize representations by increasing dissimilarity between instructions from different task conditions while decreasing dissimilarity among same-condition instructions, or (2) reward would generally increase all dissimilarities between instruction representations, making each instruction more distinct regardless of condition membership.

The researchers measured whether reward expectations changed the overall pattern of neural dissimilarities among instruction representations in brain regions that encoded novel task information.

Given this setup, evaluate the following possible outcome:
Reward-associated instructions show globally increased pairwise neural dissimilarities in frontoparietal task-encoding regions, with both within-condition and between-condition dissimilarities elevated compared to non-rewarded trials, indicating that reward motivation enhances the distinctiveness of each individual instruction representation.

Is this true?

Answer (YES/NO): NO